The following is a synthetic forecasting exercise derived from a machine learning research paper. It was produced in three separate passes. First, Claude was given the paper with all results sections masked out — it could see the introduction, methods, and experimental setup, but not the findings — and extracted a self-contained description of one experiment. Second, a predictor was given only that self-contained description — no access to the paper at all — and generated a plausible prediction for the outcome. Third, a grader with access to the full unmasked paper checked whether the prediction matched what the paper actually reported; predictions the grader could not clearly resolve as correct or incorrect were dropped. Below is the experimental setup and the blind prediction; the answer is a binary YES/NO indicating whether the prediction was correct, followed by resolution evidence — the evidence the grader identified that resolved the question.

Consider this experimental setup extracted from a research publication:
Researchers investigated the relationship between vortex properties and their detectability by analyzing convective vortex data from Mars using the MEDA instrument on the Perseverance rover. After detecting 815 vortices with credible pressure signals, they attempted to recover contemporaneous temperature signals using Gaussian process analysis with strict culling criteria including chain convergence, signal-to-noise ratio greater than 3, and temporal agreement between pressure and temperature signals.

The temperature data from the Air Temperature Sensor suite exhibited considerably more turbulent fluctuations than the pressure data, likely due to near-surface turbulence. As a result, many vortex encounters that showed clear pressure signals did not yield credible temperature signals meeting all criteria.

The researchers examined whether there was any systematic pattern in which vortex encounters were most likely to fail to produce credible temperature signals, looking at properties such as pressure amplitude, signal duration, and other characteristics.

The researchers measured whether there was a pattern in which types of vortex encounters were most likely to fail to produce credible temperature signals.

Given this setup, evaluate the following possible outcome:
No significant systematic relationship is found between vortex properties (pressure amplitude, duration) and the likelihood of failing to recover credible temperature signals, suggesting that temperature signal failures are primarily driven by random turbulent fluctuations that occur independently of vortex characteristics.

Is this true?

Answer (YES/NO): NO